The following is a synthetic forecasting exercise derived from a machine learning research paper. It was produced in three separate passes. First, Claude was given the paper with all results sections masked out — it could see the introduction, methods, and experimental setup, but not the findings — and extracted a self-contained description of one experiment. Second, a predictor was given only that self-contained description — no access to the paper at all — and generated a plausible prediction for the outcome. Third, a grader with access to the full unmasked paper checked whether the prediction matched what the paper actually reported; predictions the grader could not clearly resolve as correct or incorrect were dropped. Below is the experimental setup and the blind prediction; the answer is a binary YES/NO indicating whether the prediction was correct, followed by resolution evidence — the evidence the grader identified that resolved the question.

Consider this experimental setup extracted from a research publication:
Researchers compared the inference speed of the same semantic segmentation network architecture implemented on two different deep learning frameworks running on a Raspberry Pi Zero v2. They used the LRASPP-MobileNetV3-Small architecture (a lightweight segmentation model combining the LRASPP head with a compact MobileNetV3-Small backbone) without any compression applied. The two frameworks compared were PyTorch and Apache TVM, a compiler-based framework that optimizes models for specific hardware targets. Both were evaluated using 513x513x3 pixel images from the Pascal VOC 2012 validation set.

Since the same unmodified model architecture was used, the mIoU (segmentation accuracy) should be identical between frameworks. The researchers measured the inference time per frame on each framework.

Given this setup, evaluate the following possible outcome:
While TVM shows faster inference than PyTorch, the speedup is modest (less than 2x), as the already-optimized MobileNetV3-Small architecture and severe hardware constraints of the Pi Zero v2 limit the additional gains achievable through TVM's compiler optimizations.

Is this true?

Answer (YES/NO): NO